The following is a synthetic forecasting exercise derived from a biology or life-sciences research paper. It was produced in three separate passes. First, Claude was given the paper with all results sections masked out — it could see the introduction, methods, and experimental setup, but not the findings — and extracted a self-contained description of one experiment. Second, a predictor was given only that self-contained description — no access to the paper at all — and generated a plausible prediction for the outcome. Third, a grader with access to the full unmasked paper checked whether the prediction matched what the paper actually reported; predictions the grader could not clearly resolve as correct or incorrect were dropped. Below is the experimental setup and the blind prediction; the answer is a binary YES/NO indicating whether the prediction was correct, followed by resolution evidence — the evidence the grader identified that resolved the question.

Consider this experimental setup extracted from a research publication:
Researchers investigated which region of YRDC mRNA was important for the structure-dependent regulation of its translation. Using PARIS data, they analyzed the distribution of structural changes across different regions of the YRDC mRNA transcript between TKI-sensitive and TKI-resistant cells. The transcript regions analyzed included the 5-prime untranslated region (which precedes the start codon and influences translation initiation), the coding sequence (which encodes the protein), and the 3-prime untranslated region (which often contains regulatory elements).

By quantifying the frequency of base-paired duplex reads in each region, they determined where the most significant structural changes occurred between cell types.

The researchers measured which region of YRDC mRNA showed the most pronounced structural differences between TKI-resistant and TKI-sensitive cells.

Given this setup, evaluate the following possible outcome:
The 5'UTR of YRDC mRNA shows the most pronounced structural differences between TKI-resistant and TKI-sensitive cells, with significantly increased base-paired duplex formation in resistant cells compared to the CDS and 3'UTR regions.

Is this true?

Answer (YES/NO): NO